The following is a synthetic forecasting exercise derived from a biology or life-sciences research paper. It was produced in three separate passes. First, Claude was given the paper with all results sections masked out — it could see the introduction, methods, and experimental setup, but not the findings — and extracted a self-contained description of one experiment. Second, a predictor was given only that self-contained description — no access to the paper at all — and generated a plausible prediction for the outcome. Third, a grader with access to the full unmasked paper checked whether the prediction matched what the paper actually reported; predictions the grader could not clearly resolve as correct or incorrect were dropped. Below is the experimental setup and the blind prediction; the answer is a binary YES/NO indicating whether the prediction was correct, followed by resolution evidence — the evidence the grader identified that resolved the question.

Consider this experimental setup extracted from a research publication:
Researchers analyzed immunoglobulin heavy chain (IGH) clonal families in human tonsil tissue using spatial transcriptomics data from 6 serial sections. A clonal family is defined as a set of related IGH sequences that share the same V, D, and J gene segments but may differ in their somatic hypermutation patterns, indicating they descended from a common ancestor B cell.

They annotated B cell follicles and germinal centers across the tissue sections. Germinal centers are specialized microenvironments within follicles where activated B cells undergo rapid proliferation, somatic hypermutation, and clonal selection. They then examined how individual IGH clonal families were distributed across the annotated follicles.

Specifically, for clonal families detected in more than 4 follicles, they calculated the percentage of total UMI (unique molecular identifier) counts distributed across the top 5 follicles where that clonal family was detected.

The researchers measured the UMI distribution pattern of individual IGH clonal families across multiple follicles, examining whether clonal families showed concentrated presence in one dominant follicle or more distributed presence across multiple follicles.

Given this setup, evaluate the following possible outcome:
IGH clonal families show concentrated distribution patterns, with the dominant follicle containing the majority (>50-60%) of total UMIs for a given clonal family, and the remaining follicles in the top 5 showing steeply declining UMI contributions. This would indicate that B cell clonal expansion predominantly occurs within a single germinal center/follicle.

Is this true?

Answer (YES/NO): NO